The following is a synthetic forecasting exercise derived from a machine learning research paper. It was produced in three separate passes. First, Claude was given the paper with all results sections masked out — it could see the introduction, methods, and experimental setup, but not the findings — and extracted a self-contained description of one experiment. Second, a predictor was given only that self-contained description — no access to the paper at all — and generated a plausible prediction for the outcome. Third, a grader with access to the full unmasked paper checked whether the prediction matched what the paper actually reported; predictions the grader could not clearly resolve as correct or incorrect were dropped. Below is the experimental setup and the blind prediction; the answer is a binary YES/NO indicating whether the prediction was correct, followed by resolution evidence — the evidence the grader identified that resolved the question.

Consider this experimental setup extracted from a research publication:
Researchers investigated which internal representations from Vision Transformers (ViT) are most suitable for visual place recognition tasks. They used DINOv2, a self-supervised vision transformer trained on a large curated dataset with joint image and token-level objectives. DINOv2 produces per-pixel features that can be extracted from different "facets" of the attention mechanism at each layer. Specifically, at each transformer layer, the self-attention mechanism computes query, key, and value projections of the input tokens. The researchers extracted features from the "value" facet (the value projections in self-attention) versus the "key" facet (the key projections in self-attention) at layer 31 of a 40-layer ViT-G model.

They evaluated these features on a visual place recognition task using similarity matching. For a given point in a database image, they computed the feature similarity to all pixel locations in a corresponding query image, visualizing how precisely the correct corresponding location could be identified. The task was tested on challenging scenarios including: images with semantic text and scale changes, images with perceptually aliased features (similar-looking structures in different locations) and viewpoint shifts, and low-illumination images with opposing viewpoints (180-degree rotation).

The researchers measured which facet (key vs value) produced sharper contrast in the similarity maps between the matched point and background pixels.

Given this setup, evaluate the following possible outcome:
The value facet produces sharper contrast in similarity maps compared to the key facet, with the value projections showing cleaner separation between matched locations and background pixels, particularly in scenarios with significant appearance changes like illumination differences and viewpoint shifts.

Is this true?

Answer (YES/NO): YES